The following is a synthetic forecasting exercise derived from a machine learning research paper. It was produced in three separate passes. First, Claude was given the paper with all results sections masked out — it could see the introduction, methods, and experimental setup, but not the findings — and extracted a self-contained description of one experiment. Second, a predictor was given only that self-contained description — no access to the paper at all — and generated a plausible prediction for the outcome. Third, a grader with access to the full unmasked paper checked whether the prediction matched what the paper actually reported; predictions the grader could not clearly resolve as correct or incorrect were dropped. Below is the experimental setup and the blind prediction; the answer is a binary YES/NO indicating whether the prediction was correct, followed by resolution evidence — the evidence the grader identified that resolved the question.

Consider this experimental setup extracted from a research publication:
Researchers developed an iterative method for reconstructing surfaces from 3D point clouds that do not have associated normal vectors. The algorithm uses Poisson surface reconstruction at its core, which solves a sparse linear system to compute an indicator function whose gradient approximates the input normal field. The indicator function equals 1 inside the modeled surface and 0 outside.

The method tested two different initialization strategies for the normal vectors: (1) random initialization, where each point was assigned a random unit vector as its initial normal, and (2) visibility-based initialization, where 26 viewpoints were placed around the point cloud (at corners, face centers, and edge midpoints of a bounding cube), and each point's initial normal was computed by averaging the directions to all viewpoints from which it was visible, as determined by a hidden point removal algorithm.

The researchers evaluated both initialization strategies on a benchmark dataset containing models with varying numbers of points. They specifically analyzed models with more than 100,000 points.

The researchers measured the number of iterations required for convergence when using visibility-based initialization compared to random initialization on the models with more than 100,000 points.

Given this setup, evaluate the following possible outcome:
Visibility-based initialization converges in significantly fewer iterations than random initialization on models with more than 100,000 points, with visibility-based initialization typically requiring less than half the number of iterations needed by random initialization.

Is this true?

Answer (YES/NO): NO